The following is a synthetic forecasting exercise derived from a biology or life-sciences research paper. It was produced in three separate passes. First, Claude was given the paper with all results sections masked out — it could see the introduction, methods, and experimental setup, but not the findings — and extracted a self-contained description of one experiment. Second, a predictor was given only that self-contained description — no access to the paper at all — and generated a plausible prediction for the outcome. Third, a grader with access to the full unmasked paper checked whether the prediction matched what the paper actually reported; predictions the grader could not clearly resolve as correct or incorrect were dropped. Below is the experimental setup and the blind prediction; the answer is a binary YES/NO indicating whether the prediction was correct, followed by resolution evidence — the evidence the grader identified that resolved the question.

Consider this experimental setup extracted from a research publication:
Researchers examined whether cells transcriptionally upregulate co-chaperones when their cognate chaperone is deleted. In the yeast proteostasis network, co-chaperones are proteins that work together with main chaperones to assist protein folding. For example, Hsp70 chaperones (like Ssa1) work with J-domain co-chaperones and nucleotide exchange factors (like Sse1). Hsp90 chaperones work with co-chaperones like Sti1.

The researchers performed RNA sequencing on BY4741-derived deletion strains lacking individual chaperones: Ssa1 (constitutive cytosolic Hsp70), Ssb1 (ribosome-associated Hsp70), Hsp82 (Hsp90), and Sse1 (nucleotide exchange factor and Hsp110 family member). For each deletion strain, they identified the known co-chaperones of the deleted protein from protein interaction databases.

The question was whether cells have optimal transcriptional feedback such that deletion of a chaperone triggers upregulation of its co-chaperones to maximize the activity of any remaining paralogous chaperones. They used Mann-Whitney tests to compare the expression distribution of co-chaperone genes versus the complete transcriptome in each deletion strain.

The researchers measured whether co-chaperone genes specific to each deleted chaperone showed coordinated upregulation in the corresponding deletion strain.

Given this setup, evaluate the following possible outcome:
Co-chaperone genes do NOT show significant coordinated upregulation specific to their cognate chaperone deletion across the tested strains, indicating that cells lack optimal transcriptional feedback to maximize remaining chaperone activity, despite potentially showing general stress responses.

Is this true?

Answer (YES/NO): YES